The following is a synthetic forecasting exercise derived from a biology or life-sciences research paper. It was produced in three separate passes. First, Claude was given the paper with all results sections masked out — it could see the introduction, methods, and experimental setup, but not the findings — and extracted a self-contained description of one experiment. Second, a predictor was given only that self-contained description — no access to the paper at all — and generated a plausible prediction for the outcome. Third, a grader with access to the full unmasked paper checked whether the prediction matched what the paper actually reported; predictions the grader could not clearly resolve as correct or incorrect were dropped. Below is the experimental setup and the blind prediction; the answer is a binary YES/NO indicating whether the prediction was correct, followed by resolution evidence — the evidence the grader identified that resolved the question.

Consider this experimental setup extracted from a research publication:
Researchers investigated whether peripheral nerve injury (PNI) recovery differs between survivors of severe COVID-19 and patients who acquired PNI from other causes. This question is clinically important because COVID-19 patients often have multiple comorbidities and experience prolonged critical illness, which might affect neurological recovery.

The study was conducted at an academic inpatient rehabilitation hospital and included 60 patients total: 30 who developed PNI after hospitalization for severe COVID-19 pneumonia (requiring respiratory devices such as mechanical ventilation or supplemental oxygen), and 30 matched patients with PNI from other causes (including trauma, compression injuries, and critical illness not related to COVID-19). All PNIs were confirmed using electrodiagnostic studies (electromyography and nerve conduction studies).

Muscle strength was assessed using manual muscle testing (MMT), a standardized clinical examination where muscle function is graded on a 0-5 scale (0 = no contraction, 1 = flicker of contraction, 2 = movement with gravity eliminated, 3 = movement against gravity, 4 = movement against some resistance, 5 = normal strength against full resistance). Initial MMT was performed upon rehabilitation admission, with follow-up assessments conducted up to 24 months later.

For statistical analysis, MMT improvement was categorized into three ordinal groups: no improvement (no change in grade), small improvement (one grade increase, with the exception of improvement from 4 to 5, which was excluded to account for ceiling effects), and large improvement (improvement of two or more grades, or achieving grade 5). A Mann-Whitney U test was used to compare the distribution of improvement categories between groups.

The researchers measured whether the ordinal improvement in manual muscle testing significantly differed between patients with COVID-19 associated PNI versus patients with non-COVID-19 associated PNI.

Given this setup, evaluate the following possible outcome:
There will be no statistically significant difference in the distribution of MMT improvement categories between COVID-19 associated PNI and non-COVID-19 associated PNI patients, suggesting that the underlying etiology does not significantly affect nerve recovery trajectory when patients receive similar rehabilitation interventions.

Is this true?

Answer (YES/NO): YES